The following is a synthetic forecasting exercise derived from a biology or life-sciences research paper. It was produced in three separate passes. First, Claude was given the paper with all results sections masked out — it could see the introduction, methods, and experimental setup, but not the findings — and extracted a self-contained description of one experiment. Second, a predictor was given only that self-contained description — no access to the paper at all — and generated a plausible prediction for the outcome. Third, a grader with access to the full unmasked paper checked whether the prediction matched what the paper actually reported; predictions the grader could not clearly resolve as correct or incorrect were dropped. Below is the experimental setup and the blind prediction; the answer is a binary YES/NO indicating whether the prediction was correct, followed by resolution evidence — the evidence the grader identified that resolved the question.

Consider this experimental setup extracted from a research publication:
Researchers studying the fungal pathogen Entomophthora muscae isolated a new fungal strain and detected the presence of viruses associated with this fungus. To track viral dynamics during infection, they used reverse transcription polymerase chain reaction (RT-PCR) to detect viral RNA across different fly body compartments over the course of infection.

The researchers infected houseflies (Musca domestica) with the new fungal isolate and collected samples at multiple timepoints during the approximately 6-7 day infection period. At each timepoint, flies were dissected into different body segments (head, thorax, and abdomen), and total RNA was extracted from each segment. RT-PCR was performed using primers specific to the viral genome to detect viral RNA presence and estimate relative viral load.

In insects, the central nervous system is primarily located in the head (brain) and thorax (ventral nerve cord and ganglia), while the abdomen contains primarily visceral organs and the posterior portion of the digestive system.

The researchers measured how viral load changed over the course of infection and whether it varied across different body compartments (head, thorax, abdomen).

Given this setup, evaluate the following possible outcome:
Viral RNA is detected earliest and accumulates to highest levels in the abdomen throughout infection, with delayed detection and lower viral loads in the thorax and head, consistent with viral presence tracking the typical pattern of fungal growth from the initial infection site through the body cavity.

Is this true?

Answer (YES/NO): NO